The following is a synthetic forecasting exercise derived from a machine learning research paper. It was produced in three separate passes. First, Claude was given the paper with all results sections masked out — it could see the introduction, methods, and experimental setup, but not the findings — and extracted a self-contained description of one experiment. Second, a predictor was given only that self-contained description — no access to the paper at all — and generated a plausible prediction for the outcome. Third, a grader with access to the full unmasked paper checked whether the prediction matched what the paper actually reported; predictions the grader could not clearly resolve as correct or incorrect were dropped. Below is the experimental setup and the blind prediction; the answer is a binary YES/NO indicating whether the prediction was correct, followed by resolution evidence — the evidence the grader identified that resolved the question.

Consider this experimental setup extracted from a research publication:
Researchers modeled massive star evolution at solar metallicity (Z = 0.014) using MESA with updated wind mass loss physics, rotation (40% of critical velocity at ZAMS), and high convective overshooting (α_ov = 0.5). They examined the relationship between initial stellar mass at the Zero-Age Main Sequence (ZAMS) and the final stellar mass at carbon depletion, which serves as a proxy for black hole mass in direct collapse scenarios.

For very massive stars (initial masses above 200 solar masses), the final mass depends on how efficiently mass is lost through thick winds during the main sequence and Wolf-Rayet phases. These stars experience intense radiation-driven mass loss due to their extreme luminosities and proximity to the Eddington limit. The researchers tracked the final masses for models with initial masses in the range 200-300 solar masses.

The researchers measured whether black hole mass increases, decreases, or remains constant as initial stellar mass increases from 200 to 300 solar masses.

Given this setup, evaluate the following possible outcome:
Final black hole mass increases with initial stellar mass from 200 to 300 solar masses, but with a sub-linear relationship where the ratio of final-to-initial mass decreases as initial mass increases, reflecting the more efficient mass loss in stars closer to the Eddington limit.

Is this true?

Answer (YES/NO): NO